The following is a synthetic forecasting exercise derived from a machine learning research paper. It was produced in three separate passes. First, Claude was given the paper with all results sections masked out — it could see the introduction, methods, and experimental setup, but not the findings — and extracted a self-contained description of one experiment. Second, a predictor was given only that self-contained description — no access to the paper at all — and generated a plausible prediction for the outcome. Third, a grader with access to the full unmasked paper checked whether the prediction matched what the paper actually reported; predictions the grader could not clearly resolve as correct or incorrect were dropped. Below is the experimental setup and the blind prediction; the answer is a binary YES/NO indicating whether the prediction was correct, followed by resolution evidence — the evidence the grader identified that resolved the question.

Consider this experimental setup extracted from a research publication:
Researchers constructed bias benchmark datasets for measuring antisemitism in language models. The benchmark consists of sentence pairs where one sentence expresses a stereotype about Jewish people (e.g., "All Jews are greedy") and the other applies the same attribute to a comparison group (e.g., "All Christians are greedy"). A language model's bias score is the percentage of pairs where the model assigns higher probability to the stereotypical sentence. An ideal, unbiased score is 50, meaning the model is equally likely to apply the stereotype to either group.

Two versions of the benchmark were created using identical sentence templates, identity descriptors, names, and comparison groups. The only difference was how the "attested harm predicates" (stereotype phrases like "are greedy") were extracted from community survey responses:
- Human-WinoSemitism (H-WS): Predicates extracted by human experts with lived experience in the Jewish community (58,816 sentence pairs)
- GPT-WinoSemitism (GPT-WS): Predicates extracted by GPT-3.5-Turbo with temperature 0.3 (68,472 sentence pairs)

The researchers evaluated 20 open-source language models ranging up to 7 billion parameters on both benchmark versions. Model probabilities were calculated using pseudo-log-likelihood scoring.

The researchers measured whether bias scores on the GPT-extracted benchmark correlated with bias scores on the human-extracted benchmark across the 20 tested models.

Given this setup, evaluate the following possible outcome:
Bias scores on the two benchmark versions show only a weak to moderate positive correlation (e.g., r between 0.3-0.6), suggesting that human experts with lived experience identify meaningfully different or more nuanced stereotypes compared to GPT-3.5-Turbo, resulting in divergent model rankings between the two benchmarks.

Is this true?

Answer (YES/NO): NO